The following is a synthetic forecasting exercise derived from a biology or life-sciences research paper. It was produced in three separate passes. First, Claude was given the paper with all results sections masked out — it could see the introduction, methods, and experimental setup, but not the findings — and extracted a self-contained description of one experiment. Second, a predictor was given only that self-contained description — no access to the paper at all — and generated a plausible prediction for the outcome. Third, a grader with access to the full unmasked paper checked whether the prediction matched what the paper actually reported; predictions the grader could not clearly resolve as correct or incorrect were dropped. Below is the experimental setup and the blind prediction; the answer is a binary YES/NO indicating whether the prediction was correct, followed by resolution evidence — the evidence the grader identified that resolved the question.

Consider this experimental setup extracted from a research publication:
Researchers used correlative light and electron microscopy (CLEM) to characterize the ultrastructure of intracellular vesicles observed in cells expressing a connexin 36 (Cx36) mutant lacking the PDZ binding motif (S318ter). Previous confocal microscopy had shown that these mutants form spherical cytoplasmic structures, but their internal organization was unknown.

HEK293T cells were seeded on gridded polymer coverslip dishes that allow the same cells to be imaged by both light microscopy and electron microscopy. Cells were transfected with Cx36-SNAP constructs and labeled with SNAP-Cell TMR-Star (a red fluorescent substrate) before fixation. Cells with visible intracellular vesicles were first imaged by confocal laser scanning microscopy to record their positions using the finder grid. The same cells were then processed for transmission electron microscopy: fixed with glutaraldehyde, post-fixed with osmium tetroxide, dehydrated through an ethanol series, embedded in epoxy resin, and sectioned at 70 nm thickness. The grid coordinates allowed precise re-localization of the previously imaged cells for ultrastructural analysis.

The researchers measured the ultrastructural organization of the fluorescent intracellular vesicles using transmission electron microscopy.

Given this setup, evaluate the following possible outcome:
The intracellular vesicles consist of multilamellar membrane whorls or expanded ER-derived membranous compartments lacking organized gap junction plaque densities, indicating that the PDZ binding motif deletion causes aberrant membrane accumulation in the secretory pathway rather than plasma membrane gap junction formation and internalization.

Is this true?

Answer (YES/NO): NO